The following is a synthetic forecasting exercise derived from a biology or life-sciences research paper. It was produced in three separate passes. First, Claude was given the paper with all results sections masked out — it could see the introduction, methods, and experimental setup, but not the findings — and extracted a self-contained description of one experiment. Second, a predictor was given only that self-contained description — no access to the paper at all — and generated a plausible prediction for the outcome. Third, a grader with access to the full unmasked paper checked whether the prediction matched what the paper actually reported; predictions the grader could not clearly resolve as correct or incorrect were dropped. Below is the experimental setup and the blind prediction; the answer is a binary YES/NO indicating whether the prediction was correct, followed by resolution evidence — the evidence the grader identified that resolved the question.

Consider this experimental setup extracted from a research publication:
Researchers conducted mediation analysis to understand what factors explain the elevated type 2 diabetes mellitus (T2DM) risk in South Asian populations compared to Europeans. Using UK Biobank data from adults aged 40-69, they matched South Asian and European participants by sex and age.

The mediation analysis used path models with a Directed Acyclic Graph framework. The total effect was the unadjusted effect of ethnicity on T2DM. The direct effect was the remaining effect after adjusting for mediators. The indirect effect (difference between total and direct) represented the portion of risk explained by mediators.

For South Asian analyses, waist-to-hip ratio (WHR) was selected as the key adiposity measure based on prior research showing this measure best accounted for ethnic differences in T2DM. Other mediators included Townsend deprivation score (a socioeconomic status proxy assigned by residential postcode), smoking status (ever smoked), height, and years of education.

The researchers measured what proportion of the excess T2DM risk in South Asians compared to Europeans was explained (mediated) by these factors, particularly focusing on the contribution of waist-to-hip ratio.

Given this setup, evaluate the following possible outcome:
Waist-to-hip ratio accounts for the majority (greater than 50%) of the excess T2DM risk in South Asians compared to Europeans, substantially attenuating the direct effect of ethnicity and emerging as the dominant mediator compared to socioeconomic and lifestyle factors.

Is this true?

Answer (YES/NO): NO